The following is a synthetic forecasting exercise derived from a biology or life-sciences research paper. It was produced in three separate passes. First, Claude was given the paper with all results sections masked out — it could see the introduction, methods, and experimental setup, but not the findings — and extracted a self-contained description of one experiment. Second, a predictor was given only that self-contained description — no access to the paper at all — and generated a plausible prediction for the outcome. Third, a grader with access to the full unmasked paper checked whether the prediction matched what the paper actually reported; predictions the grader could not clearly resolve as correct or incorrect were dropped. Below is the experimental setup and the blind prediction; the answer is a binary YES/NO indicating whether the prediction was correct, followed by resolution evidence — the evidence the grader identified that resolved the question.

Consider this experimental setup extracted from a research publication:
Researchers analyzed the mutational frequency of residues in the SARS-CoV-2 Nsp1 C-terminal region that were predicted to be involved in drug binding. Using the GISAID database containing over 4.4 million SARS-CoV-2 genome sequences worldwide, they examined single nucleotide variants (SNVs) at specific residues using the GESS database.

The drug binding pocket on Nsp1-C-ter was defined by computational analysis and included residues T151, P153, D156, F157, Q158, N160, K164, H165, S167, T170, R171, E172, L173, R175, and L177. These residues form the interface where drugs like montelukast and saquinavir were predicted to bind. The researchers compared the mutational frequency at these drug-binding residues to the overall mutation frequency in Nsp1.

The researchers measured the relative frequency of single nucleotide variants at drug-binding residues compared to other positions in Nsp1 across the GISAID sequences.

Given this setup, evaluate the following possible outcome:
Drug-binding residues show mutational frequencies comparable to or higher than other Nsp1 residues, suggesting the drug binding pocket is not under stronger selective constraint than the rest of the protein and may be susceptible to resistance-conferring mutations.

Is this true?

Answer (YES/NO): NO